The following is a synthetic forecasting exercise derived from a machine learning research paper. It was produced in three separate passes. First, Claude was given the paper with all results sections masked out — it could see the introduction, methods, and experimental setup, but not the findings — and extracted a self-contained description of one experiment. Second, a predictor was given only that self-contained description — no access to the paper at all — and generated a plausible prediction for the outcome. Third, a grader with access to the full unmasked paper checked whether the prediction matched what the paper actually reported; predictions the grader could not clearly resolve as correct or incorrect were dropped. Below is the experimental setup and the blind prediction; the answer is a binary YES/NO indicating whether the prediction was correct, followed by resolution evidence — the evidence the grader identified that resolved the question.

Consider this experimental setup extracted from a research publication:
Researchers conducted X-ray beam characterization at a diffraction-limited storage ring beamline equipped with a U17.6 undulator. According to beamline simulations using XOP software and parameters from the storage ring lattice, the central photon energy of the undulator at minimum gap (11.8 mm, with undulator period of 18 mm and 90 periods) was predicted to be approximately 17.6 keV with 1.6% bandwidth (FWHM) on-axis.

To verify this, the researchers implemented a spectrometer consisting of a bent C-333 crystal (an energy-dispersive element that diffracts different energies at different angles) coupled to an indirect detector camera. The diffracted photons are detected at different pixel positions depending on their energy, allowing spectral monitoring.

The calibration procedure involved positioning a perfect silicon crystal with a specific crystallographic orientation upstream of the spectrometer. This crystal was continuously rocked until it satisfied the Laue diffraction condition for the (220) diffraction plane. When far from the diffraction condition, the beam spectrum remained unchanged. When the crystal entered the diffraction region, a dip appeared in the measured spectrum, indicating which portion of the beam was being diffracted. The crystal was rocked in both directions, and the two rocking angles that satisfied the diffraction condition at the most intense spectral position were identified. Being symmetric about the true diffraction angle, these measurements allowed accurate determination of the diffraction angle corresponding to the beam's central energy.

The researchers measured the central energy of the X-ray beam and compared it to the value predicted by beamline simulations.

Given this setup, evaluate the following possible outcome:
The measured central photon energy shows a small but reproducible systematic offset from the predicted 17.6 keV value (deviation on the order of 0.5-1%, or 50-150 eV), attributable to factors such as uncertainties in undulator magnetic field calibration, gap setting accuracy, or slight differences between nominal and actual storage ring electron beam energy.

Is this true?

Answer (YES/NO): NO